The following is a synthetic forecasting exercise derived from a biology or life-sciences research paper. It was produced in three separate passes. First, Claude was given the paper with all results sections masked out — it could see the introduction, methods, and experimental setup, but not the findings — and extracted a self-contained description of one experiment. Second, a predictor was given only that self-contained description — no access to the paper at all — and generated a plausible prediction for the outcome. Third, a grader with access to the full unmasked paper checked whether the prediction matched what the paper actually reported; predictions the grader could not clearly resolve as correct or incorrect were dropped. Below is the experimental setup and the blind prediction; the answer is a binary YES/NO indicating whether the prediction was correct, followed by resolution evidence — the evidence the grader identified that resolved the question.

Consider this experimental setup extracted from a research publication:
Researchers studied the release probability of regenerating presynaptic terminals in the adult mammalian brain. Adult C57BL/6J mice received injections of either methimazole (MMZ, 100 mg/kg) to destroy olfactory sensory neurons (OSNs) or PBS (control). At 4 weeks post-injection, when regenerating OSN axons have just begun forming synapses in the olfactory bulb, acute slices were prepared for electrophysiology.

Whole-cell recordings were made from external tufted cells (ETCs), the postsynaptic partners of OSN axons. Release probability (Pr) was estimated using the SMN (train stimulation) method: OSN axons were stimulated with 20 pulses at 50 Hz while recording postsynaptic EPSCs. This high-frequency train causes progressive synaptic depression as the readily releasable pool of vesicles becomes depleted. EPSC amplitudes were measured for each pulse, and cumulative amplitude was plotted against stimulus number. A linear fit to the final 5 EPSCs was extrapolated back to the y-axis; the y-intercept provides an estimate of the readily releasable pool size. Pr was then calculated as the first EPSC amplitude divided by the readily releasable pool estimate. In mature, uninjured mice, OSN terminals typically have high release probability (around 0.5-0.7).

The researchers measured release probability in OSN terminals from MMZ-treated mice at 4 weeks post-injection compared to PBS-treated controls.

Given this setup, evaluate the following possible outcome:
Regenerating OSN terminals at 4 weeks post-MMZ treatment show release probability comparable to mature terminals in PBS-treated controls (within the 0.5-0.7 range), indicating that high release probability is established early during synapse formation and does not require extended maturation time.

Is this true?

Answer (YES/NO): NO